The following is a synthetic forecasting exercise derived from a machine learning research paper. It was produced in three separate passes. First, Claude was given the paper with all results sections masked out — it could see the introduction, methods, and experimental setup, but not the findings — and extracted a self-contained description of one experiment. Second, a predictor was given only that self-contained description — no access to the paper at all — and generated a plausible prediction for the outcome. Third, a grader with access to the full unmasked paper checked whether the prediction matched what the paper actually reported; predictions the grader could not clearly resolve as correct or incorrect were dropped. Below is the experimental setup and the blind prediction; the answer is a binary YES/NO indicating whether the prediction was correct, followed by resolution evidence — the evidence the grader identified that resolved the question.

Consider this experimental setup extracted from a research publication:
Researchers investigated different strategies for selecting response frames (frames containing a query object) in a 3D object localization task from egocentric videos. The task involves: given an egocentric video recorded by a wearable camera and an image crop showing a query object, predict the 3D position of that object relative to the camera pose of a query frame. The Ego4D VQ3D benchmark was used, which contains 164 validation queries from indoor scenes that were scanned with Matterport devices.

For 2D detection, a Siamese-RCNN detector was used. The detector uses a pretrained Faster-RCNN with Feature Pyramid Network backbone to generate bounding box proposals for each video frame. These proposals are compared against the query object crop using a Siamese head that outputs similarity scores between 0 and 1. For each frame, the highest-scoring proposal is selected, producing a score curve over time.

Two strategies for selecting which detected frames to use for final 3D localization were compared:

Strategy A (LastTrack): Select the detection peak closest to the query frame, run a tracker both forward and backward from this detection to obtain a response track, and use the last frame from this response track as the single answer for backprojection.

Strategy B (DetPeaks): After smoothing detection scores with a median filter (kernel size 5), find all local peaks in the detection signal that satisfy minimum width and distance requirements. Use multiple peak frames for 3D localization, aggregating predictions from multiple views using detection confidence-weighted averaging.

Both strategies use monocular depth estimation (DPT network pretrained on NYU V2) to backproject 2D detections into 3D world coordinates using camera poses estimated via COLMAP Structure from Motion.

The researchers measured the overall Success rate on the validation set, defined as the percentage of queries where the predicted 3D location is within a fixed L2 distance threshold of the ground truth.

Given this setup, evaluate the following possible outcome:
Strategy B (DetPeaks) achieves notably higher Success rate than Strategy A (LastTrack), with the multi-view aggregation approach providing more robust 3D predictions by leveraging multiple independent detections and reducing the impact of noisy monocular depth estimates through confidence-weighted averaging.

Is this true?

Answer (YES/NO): YES